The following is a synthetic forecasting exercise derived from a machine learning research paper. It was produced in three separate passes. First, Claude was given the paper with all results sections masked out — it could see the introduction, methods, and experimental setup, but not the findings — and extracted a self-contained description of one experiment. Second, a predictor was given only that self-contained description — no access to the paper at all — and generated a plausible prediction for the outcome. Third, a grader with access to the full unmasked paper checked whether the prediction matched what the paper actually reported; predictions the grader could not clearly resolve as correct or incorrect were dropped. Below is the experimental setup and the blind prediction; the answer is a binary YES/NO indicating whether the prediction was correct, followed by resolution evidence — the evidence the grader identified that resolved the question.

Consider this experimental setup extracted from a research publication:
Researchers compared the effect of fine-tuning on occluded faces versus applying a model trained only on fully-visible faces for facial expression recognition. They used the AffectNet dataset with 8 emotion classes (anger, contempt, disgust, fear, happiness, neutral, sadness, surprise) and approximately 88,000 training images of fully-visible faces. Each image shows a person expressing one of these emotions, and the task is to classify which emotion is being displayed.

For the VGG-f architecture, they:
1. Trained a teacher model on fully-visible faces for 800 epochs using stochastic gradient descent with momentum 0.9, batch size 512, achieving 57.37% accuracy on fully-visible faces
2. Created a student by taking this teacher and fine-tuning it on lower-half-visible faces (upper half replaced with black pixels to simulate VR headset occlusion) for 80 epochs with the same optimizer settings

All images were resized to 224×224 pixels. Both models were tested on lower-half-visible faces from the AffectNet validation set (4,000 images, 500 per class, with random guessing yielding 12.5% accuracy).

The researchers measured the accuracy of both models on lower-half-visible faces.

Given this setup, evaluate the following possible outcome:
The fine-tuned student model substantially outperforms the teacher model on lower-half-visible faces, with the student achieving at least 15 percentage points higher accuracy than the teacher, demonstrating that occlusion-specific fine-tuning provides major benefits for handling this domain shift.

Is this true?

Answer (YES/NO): NO